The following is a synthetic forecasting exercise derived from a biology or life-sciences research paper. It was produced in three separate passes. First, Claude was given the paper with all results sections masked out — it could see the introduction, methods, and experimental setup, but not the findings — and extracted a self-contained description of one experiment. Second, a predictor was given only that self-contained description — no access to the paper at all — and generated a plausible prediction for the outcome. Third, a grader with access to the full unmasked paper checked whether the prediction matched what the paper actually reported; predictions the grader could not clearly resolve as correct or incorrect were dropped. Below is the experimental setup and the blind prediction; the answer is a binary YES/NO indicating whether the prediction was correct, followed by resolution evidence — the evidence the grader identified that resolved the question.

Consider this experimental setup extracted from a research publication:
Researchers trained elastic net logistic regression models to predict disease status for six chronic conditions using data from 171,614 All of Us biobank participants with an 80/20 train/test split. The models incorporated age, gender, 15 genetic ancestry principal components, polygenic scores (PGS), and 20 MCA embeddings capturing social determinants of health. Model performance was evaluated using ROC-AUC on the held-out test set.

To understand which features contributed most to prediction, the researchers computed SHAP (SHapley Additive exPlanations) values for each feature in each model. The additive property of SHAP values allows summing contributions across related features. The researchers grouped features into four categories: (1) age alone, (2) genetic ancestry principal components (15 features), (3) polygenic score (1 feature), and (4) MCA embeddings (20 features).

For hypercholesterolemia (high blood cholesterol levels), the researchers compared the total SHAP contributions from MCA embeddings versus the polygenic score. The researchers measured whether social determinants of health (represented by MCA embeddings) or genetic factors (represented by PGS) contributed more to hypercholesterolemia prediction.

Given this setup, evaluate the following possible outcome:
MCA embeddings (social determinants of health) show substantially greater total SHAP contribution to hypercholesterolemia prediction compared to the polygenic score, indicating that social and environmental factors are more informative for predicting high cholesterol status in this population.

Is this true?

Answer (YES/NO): YES